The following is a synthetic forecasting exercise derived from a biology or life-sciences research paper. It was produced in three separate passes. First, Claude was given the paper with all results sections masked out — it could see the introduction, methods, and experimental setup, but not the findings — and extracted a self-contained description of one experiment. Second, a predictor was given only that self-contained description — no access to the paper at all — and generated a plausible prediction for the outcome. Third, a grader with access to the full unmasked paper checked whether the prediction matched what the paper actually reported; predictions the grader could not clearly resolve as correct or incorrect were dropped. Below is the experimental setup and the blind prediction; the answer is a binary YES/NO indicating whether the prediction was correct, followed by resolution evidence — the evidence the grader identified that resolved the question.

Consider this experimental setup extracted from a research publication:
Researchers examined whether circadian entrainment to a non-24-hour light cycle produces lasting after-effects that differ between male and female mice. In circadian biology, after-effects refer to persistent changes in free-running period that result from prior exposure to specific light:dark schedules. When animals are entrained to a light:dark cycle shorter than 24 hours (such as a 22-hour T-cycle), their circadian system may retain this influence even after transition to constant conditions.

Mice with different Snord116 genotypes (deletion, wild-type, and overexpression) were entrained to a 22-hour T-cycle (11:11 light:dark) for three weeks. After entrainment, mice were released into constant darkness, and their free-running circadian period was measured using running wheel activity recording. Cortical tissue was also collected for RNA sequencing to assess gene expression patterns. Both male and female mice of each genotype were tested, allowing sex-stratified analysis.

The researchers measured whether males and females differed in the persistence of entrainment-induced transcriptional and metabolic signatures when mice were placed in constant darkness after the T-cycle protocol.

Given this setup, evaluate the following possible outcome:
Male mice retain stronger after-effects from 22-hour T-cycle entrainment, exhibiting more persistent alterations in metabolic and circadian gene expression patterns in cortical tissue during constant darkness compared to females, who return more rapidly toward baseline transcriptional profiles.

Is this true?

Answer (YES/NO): NO